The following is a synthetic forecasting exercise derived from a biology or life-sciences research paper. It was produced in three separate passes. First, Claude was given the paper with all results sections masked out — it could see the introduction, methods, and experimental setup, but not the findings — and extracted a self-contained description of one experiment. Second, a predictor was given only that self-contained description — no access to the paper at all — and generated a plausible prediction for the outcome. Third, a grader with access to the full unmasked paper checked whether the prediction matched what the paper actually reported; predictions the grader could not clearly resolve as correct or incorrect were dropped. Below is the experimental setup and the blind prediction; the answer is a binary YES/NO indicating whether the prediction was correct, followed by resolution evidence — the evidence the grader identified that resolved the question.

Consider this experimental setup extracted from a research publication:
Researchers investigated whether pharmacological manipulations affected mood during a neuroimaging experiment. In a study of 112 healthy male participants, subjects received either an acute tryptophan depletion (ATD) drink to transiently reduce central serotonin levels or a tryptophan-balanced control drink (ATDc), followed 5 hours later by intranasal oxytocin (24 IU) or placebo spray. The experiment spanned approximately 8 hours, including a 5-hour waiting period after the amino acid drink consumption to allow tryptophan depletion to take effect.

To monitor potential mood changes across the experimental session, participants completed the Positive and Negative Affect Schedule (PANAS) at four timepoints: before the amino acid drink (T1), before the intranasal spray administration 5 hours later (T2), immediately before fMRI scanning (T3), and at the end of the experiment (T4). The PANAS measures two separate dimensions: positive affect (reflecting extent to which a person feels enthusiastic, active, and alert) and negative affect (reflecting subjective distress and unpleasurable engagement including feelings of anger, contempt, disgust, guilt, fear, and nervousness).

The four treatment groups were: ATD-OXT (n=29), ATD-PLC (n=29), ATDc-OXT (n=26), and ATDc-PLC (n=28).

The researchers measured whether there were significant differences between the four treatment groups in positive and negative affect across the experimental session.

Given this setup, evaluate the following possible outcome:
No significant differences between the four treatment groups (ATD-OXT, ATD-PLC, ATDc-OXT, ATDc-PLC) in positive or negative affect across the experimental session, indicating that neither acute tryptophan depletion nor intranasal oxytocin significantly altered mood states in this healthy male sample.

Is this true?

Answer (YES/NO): NO